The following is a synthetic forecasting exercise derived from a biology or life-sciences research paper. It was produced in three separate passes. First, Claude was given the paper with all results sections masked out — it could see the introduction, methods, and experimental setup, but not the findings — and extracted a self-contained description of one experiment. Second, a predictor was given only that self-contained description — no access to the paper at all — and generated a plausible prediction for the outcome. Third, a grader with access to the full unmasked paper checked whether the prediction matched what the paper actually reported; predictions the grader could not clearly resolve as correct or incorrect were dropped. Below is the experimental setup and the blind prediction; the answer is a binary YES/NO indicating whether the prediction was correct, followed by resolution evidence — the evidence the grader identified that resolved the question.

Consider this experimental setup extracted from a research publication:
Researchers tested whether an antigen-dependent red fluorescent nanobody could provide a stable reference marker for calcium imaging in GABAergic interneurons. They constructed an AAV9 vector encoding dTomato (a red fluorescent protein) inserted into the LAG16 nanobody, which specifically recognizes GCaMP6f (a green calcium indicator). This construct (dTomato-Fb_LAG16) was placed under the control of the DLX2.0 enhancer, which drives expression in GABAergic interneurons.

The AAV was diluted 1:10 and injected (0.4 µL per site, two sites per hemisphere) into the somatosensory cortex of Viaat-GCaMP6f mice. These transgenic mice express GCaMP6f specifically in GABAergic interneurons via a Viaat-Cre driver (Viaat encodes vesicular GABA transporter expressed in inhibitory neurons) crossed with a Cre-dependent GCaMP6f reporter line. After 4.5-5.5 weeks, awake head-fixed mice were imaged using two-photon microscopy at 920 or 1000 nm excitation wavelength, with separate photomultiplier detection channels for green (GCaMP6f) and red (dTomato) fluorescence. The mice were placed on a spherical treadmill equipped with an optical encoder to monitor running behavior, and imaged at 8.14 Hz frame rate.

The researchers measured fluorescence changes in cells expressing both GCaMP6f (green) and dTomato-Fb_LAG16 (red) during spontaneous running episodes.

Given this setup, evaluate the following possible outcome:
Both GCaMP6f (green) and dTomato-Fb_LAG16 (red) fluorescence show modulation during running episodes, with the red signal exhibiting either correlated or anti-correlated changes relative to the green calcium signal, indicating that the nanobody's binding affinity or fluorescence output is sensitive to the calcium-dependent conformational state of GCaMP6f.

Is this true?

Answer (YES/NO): NO